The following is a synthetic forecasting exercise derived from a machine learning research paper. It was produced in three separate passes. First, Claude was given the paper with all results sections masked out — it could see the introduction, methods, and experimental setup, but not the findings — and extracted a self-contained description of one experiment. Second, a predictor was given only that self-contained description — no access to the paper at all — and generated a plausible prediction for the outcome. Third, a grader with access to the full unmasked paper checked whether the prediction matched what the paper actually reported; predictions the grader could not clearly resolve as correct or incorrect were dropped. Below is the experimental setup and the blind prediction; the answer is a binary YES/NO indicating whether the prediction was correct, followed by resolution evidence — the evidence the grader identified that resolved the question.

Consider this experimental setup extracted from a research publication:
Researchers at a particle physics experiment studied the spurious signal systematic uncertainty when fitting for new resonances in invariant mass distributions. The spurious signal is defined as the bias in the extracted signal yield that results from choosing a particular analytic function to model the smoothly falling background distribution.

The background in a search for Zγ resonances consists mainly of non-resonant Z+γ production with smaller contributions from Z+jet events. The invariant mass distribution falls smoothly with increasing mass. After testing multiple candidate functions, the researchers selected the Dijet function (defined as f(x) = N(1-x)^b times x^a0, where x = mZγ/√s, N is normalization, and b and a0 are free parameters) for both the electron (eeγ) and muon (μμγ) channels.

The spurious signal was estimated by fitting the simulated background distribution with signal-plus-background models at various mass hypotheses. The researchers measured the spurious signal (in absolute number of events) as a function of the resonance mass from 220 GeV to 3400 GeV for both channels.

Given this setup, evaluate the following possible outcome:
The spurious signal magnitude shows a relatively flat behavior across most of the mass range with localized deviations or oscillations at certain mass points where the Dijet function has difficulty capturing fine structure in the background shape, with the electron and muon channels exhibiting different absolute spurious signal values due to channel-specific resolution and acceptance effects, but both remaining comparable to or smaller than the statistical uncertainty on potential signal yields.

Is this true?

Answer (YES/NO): NO